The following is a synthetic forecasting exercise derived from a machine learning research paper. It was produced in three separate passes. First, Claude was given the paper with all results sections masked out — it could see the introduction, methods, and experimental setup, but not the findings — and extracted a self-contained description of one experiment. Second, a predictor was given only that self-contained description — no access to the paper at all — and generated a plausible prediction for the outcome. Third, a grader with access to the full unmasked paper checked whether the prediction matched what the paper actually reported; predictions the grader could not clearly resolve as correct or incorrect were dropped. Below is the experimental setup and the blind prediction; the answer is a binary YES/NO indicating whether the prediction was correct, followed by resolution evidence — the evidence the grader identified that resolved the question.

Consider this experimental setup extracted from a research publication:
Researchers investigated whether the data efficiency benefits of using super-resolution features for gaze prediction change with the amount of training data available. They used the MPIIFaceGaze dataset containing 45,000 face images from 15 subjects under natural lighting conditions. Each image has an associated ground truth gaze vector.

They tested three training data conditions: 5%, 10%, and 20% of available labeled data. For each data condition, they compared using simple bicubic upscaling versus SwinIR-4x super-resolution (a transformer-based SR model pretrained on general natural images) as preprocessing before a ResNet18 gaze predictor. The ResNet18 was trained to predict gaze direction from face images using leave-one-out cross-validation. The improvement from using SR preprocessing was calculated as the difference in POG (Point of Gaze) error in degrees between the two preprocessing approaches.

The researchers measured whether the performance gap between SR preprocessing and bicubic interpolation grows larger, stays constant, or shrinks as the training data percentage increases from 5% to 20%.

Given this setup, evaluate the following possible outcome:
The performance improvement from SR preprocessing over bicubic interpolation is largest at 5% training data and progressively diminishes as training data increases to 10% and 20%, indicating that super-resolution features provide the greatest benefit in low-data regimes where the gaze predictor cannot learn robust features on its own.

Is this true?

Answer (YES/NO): NO